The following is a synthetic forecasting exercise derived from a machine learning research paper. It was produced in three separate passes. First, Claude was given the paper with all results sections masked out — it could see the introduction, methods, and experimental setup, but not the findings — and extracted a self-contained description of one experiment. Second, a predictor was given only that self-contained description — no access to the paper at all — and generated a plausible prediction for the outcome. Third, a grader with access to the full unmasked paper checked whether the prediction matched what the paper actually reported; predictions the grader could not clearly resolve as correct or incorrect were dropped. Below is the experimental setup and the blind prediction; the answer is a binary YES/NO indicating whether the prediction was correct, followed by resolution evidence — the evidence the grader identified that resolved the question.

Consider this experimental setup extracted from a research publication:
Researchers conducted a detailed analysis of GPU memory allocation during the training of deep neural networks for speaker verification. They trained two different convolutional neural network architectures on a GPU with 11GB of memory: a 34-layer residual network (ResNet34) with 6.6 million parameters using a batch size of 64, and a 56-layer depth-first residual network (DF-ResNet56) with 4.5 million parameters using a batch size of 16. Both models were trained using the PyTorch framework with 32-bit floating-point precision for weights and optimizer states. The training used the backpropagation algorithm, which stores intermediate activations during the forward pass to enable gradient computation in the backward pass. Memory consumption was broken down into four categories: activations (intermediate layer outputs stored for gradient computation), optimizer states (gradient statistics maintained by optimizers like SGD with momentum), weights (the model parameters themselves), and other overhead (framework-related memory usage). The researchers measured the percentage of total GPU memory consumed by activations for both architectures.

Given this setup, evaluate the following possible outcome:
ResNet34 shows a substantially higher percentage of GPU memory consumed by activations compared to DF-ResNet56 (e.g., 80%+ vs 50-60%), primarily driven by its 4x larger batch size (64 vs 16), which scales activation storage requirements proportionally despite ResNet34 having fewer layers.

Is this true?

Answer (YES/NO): NO